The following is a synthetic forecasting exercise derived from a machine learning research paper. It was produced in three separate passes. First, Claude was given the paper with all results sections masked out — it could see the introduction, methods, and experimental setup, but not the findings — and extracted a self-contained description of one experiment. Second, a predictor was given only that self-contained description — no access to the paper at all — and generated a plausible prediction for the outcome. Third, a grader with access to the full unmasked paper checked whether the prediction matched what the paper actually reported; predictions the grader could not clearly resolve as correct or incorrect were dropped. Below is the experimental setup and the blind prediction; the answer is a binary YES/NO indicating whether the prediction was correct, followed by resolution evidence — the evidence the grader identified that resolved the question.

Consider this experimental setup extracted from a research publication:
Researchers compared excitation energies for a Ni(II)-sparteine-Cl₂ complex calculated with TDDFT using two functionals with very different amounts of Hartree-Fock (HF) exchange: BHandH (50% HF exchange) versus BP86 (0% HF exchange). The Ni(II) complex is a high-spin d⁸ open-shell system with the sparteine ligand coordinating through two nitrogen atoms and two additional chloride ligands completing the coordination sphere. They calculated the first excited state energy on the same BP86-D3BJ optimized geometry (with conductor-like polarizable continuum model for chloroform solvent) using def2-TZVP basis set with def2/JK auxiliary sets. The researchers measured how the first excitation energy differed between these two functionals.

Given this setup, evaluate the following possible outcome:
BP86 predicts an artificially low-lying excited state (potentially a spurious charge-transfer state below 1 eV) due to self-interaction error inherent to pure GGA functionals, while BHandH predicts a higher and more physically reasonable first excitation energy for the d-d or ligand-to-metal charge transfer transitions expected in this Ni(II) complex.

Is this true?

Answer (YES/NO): NO